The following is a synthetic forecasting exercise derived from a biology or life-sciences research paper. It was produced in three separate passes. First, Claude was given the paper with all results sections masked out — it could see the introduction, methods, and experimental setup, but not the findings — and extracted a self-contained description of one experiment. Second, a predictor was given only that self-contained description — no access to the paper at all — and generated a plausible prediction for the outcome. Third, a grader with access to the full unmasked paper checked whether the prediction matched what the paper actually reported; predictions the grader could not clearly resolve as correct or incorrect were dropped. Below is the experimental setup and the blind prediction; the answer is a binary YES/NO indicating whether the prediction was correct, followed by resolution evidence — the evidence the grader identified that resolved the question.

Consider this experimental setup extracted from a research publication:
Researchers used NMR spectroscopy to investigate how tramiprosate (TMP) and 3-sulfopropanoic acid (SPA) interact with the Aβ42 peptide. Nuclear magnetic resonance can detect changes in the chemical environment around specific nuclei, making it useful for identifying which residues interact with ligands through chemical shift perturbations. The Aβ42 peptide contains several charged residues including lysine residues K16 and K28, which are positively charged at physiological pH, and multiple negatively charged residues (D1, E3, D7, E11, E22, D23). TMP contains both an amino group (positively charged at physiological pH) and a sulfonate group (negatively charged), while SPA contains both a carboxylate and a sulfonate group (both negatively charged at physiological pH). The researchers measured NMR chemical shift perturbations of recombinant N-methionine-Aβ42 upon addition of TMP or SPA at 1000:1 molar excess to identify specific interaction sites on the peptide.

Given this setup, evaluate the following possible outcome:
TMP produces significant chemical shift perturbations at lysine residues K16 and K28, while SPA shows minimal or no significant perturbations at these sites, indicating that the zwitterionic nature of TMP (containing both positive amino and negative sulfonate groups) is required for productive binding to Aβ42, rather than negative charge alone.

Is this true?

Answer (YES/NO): NO